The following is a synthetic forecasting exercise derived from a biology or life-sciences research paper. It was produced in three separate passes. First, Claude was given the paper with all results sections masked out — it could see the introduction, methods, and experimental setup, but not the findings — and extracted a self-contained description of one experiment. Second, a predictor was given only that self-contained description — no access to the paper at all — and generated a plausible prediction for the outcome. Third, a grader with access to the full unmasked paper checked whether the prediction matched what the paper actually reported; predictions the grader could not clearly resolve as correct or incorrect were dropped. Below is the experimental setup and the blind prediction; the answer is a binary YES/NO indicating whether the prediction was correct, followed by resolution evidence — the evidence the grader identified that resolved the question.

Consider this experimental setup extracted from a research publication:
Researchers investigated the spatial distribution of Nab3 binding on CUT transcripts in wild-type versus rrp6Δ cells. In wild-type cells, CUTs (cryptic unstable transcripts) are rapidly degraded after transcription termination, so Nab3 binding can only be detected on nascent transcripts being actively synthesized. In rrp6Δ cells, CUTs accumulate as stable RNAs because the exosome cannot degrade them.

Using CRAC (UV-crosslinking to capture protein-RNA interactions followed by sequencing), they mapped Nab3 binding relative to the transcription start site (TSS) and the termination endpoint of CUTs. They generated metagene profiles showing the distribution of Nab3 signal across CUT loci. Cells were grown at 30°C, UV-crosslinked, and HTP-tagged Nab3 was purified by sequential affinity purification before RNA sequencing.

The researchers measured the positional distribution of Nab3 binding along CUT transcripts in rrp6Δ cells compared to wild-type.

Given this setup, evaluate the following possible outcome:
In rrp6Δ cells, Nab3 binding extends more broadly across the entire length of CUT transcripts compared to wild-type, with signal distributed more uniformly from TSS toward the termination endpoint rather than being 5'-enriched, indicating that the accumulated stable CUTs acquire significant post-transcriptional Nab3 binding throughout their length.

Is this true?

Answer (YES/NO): NO